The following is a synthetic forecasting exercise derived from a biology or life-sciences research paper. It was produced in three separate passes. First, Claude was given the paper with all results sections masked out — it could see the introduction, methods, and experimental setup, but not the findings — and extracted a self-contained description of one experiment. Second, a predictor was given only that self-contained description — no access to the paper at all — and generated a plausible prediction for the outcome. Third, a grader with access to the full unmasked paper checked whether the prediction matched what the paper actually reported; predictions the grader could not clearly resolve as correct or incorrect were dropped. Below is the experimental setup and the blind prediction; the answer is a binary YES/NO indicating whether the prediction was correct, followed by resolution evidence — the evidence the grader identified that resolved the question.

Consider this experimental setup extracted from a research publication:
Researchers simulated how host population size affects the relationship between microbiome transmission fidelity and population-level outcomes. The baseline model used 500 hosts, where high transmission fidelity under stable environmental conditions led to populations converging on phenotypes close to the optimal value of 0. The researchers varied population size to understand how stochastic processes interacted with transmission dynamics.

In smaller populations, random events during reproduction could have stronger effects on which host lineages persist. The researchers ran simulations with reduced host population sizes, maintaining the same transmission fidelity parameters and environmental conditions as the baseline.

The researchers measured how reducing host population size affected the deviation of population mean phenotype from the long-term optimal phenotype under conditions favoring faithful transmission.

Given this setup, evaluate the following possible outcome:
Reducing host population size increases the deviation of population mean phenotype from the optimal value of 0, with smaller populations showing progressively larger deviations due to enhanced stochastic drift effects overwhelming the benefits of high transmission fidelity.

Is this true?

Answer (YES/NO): YES